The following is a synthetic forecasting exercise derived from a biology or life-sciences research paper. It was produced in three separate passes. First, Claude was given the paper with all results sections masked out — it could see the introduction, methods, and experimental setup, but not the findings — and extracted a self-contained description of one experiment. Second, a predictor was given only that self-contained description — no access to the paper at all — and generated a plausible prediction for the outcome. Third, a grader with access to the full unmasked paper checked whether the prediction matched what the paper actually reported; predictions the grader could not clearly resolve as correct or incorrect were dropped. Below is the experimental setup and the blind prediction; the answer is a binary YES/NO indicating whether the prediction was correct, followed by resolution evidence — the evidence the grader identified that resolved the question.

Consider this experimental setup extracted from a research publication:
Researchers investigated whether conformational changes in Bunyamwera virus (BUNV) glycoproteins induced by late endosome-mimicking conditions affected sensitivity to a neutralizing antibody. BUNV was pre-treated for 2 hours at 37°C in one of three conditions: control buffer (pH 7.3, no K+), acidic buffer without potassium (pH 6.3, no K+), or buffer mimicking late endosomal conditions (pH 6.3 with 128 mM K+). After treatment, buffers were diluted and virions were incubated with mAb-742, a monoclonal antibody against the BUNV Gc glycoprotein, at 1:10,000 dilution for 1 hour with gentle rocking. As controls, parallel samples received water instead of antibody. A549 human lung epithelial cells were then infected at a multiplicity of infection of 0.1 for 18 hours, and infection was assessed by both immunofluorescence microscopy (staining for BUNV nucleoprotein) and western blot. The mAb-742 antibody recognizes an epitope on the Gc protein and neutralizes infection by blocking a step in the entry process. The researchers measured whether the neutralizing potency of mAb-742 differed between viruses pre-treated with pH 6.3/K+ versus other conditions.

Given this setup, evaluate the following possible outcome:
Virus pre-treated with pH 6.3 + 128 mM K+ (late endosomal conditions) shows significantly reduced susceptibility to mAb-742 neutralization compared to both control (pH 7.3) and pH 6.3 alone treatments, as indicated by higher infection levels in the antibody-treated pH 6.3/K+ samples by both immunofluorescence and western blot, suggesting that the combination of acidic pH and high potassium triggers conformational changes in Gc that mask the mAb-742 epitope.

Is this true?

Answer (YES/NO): NO